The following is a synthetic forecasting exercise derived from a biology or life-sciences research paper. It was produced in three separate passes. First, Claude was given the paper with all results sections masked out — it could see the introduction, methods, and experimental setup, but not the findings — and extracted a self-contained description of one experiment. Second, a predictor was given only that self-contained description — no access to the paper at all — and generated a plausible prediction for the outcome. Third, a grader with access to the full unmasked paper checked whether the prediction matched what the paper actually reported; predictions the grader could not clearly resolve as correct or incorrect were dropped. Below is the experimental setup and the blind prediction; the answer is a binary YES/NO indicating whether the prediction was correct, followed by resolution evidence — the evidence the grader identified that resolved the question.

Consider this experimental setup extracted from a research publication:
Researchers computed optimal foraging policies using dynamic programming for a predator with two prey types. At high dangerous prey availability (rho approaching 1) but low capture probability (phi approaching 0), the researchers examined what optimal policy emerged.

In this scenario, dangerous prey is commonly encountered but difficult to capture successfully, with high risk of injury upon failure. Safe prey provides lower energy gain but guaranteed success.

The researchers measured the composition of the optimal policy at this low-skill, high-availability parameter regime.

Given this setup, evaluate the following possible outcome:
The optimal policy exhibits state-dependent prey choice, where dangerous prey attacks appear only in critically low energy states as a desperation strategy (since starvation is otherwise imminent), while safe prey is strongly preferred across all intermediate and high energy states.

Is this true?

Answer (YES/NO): NO